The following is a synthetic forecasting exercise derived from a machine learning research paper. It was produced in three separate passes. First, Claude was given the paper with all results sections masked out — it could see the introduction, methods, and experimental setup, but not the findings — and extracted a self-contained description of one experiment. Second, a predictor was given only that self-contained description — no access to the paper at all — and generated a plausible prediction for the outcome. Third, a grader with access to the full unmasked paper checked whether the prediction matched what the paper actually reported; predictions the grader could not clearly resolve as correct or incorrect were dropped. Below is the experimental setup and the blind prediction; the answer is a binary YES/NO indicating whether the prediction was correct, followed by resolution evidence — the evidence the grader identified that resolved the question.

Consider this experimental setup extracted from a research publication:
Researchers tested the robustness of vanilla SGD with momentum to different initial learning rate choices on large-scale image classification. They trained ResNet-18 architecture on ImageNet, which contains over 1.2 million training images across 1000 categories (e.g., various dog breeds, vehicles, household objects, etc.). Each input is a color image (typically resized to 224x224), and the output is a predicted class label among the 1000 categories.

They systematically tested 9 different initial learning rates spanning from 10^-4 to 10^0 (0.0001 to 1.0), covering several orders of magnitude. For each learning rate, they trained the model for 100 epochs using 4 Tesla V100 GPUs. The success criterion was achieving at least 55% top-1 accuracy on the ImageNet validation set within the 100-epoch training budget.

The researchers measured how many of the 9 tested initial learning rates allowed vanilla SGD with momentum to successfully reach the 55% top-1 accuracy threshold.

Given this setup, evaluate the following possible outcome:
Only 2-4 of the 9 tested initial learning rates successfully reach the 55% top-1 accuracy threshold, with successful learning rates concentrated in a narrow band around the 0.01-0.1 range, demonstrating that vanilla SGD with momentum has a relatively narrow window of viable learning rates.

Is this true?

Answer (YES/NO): NO